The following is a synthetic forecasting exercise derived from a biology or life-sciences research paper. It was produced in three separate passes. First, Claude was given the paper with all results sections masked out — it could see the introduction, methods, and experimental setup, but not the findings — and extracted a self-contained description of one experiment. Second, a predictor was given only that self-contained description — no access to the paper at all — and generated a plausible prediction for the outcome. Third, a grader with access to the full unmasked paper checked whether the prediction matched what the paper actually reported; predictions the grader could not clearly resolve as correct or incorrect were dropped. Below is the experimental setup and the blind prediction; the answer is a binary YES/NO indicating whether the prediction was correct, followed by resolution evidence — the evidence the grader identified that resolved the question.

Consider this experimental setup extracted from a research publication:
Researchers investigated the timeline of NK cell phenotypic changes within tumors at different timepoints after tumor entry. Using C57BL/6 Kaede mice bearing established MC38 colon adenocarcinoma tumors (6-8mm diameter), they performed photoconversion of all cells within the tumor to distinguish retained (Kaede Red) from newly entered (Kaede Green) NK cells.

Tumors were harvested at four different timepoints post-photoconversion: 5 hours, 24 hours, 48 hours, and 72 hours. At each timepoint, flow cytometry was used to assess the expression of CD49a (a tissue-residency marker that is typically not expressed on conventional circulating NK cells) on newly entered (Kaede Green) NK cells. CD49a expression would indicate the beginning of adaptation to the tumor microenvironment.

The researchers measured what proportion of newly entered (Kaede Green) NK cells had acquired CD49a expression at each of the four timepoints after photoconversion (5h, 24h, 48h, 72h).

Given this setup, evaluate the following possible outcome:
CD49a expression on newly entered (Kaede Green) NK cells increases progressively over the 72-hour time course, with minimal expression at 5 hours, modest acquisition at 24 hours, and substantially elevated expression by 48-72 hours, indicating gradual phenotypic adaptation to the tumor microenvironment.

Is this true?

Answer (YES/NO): NO